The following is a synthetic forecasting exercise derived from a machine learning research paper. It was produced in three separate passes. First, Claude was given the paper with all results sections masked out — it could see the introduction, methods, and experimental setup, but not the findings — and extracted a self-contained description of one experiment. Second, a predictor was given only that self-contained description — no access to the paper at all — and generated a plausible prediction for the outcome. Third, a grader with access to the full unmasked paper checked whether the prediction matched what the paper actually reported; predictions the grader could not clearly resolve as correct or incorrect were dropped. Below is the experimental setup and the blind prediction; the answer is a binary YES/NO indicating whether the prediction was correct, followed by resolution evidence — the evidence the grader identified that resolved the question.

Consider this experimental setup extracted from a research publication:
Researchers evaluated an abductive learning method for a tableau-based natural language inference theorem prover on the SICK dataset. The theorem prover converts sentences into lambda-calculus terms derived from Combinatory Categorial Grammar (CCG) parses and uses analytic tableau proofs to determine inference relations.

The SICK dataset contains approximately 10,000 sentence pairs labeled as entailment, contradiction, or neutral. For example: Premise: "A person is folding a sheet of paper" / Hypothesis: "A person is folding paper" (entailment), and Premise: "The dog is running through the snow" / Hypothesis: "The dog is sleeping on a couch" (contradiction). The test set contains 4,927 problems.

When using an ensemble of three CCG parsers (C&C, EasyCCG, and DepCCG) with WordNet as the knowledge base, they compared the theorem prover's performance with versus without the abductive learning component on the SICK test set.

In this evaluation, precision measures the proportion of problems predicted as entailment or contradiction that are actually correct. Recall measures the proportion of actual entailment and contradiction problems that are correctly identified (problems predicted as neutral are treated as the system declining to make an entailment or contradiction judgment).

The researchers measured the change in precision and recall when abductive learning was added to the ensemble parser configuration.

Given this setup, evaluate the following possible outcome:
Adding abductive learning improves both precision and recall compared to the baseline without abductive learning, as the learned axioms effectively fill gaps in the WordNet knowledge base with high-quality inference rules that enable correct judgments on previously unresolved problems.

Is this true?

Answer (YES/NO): NO